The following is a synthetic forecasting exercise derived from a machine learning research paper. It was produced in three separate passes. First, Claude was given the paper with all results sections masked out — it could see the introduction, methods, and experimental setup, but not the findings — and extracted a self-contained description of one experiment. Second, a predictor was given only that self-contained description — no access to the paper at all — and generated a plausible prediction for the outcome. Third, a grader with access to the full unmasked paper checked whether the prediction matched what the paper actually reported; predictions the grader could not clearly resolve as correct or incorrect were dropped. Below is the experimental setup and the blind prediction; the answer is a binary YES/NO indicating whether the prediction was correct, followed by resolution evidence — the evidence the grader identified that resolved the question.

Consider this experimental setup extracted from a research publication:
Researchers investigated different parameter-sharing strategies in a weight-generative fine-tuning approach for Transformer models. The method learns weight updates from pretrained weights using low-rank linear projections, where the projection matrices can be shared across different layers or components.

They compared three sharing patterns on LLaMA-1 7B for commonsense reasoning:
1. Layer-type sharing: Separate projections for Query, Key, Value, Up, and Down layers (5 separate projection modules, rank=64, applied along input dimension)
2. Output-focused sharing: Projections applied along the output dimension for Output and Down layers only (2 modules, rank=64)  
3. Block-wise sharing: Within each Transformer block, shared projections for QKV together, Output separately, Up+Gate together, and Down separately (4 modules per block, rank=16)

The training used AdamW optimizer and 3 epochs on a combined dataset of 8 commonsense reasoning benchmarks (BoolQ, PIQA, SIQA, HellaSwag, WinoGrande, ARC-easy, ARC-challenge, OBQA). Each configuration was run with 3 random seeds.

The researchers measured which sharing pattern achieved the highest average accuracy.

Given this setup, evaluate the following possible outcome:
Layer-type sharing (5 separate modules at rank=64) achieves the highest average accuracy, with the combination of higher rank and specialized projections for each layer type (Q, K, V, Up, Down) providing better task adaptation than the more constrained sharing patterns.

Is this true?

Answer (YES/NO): NO